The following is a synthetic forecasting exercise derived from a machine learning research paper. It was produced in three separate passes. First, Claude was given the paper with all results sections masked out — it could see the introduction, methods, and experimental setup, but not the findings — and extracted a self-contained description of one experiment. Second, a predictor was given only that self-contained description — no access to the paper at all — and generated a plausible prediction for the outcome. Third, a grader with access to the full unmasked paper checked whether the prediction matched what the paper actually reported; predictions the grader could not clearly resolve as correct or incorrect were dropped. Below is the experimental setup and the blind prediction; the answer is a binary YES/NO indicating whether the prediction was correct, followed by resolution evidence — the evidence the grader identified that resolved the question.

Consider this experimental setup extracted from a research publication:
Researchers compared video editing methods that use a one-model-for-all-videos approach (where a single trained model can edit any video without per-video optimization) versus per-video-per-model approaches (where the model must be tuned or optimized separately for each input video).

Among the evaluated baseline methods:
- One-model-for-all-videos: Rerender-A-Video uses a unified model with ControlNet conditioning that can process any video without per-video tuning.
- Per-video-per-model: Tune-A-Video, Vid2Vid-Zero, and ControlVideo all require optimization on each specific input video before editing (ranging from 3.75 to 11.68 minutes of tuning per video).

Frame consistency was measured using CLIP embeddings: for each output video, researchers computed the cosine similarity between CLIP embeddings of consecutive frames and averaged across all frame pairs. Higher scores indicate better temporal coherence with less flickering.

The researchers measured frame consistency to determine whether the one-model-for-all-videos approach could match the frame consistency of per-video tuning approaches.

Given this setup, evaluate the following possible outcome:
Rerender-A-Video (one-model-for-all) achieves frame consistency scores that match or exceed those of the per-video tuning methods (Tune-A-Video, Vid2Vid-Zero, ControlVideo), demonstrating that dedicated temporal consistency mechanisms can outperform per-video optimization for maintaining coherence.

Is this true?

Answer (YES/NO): NO